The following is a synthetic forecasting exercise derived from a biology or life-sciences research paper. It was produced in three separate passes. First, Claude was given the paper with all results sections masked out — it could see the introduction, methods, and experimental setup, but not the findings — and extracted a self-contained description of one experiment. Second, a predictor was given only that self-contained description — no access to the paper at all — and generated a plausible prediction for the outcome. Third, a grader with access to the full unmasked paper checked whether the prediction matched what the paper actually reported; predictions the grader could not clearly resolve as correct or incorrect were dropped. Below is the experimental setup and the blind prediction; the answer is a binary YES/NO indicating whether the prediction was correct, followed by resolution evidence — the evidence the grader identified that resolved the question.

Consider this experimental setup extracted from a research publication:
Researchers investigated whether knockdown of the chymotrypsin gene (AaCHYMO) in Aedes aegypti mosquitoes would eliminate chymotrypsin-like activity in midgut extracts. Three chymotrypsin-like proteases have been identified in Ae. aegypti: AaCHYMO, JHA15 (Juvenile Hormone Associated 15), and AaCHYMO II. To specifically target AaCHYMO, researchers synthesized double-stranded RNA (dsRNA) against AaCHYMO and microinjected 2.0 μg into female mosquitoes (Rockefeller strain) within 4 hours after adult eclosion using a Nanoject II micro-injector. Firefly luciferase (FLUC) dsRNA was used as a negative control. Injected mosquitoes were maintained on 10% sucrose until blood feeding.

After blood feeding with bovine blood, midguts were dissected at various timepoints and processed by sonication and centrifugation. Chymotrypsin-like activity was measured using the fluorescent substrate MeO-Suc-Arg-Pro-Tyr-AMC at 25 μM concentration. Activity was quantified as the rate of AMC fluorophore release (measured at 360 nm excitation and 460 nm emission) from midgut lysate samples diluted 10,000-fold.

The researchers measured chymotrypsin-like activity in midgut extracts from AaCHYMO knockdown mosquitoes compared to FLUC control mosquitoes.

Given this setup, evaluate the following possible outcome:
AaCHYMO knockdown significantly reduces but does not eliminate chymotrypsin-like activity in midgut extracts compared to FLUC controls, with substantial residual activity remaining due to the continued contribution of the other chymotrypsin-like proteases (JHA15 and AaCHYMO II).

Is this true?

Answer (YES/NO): NO